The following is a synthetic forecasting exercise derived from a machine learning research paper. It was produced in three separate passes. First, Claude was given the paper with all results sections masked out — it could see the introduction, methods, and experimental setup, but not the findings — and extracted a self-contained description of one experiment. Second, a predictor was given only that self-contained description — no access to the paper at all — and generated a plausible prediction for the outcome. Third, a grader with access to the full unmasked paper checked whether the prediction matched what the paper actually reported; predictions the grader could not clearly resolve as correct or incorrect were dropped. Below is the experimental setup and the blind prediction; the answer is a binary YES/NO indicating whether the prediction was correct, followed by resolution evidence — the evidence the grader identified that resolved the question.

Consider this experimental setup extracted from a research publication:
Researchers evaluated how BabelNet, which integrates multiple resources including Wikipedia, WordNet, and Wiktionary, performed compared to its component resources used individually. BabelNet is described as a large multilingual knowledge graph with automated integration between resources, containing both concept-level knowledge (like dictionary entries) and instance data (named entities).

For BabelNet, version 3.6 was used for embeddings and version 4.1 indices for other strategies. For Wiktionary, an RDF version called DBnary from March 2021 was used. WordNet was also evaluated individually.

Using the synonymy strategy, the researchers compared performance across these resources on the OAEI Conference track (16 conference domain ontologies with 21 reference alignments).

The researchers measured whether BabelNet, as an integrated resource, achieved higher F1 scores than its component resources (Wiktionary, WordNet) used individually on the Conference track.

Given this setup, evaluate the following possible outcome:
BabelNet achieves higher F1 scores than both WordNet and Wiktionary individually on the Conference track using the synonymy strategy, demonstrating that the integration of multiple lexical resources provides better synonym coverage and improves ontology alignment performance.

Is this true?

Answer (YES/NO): YES